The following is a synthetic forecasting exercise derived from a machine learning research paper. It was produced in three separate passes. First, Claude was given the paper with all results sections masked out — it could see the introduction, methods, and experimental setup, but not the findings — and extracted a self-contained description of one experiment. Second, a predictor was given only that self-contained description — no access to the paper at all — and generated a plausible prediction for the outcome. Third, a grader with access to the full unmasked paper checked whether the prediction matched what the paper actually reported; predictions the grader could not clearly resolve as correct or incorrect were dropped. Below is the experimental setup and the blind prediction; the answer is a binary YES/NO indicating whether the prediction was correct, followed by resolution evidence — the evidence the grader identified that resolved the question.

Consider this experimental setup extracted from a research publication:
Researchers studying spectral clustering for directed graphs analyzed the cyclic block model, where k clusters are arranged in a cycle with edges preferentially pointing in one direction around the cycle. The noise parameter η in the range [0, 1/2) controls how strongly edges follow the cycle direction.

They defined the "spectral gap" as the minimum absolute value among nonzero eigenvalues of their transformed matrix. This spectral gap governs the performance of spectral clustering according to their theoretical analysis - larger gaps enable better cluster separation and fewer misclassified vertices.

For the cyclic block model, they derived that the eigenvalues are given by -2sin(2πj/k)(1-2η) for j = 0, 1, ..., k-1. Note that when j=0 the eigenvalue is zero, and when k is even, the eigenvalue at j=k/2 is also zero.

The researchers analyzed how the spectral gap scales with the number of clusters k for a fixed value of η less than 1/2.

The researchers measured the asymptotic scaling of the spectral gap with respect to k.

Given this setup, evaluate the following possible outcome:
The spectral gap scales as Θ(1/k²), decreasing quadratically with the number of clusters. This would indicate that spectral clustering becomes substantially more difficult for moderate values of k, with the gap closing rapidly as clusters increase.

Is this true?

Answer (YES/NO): NO